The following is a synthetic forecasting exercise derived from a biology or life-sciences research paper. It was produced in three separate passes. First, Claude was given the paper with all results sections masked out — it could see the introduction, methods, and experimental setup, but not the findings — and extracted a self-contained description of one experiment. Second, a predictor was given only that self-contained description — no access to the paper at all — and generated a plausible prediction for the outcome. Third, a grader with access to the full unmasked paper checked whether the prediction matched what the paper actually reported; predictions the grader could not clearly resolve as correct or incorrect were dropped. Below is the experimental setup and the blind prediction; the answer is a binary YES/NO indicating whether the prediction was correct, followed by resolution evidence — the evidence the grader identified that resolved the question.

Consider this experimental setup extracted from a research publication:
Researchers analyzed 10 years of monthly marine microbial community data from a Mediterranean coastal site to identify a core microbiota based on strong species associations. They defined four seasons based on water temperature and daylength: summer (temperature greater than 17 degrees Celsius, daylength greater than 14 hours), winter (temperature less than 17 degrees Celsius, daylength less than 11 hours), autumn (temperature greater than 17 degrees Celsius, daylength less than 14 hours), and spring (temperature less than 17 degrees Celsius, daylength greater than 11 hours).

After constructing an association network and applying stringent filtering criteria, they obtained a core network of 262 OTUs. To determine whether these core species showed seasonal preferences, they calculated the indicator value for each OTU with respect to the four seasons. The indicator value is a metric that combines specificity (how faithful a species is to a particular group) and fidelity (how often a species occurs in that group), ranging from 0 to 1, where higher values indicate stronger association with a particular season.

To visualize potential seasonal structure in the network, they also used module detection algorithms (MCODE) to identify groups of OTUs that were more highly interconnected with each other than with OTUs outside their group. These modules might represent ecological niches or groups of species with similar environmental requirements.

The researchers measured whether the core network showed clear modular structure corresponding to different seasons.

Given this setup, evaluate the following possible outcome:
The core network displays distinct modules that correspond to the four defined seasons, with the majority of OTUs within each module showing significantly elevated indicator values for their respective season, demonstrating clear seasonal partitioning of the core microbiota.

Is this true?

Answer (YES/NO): NO